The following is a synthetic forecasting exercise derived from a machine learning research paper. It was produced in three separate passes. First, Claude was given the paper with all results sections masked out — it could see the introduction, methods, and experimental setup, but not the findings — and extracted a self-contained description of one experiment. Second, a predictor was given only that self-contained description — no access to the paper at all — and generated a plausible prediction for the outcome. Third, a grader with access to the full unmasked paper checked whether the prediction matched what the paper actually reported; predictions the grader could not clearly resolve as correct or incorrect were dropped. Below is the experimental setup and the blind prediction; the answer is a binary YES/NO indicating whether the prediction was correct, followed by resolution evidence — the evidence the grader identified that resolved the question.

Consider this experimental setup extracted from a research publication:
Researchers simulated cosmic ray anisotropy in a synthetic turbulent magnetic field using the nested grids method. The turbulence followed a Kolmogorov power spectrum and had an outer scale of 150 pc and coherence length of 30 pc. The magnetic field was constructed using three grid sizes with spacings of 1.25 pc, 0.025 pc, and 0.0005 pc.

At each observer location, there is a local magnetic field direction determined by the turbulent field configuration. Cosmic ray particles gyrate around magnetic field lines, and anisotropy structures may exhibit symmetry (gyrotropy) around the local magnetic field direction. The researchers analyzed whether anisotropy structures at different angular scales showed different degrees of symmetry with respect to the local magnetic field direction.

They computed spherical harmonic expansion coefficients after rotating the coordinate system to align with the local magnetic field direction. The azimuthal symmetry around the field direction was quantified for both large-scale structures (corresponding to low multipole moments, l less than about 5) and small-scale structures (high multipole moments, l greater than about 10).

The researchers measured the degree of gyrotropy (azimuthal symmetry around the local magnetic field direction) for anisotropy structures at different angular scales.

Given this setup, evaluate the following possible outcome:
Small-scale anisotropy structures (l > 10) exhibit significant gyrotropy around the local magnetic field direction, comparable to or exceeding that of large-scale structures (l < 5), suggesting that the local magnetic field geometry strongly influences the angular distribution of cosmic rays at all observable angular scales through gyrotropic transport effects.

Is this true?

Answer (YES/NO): NO